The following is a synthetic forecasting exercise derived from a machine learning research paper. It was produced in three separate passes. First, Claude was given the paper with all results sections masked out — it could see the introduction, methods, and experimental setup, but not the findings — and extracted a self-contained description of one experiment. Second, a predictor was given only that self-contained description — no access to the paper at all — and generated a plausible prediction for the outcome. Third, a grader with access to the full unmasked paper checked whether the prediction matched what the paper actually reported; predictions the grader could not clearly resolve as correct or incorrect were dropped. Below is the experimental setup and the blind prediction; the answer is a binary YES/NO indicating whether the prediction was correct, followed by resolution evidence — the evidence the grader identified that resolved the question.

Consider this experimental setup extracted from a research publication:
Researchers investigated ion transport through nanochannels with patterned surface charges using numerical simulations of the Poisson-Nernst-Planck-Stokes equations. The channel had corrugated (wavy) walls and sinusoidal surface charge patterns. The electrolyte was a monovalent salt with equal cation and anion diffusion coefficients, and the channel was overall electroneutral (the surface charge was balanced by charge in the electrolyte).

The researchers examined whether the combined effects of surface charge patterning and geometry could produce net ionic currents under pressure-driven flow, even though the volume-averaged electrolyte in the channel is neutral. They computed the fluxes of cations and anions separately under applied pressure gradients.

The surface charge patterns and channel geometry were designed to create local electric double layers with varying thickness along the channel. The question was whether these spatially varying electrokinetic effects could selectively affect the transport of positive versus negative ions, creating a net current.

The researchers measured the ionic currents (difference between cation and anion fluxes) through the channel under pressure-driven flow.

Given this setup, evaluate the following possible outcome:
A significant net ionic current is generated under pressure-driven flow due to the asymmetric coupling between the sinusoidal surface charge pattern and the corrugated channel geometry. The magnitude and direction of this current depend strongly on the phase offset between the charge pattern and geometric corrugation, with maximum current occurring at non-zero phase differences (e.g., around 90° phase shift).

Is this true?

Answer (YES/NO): YES